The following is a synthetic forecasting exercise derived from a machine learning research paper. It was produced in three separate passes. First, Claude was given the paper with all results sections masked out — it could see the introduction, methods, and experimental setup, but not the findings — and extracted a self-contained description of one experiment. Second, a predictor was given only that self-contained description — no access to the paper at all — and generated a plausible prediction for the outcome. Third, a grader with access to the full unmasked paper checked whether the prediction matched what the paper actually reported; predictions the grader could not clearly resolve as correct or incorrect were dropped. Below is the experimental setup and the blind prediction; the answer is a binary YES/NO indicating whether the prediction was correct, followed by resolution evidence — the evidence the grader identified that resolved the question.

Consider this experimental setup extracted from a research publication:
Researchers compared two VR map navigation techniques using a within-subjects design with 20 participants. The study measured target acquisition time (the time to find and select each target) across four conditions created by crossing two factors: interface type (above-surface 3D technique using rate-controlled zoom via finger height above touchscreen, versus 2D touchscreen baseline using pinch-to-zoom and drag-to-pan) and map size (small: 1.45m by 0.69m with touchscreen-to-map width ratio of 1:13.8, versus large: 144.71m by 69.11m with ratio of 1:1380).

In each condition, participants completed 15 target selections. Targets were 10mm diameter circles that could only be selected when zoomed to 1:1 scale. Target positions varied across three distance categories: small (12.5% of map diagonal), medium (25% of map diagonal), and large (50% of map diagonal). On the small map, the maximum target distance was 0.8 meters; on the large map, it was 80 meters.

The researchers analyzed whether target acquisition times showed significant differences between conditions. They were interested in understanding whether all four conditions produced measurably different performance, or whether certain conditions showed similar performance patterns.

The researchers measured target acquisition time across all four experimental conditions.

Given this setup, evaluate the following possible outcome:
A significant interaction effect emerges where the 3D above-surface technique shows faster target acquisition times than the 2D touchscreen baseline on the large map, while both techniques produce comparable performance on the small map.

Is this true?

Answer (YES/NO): NO